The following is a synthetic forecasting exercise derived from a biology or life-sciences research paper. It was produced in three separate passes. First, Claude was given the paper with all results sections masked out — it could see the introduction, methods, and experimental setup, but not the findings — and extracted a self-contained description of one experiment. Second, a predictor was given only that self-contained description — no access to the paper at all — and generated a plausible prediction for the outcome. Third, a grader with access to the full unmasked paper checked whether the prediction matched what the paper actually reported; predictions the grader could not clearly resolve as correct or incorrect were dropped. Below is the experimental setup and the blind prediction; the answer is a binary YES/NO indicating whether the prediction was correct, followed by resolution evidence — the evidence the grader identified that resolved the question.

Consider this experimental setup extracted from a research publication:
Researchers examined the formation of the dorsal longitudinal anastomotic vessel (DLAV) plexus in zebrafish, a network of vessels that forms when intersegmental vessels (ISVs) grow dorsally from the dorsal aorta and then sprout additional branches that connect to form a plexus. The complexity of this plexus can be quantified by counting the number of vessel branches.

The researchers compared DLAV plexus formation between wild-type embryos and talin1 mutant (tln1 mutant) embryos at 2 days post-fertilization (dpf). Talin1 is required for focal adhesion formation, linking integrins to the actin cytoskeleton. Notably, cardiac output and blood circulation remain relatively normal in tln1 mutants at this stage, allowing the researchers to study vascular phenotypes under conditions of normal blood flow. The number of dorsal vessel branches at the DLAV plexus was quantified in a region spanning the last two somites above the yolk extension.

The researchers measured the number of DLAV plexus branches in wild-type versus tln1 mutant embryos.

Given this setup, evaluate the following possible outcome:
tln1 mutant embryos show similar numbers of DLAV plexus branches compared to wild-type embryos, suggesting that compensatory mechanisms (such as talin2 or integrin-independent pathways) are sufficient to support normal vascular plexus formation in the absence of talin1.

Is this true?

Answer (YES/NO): NO